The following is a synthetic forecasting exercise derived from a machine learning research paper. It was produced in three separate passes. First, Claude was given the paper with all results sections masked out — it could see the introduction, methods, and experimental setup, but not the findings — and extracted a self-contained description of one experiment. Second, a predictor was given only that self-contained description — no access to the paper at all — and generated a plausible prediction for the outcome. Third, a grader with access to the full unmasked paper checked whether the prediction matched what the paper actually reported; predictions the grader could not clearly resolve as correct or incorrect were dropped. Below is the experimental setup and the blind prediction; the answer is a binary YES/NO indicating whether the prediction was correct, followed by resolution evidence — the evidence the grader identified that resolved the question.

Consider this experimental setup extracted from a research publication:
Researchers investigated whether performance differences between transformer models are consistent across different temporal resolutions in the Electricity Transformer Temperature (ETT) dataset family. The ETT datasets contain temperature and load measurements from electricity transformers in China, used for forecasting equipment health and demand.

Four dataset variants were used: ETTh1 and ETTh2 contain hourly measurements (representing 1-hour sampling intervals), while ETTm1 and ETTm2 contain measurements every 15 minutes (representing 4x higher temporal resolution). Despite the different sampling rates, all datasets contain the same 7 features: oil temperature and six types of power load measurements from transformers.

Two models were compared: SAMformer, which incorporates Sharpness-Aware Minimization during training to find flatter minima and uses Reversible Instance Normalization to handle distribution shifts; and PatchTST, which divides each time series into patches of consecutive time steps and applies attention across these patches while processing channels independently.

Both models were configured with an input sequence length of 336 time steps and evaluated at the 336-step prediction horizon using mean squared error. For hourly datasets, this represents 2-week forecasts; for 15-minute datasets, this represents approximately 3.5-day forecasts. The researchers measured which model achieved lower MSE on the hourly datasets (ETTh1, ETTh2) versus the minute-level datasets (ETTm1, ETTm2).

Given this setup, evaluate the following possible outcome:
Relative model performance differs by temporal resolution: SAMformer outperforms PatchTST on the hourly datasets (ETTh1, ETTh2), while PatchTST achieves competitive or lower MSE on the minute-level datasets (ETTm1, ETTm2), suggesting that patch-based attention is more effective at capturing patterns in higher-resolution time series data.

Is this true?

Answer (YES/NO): NO